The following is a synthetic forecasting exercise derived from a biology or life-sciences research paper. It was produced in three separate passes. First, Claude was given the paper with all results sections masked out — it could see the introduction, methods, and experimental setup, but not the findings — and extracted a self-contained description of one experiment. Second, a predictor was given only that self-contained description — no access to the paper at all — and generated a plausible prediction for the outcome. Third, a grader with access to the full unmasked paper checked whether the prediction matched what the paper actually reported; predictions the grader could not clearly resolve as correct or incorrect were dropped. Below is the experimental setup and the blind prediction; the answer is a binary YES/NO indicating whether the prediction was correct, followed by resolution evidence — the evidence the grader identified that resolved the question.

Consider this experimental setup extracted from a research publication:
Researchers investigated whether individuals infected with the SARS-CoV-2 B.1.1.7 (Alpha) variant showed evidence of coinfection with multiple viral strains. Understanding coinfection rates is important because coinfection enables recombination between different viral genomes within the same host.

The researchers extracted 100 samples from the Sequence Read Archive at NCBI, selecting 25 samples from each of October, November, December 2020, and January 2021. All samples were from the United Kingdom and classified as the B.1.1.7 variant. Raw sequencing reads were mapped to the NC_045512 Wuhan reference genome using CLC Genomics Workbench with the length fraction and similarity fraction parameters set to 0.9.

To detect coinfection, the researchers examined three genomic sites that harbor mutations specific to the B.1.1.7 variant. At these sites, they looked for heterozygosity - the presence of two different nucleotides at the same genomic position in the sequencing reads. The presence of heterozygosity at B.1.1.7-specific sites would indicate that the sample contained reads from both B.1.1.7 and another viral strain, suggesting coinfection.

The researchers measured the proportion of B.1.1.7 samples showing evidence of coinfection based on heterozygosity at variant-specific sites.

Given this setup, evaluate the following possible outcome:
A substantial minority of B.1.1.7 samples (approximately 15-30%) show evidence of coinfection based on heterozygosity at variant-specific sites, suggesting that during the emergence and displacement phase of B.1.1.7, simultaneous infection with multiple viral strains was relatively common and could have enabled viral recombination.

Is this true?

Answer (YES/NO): NO